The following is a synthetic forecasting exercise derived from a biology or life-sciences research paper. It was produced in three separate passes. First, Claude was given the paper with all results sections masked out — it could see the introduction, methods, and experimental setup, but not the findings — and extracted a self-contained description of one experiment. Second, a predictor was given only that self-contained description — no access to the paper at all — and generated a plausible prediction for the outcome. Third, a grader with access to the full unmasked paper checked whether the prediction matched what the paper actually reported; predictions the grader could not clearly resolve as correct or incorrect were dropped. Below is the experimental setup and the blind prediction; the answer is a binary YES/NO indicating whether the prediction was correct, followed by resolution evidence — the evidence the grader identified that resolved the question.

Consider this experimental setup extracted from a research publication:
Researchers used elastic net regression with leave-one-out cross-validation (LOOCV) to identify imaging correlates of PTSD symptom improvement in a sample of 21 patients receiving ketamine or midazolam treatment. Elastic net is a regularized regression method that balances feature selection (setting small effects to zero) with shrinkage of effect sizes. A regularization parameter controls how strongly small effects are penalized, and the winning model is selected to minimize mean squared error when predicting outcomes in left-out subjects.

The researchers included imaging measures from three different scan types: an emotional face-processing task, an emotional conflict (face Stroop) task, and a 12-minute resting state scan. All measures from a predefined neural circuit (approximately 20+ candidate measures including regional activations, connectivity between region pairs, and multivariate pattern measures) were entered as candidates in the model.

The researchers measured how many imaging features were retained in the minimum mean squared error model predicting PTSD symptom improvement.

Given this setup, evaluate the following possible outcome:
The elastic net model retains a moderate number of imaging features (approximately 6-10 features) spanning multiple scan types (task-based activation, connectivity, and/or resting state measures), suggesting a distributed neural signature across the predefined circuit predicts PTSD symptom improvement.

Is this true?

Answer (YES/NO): NO